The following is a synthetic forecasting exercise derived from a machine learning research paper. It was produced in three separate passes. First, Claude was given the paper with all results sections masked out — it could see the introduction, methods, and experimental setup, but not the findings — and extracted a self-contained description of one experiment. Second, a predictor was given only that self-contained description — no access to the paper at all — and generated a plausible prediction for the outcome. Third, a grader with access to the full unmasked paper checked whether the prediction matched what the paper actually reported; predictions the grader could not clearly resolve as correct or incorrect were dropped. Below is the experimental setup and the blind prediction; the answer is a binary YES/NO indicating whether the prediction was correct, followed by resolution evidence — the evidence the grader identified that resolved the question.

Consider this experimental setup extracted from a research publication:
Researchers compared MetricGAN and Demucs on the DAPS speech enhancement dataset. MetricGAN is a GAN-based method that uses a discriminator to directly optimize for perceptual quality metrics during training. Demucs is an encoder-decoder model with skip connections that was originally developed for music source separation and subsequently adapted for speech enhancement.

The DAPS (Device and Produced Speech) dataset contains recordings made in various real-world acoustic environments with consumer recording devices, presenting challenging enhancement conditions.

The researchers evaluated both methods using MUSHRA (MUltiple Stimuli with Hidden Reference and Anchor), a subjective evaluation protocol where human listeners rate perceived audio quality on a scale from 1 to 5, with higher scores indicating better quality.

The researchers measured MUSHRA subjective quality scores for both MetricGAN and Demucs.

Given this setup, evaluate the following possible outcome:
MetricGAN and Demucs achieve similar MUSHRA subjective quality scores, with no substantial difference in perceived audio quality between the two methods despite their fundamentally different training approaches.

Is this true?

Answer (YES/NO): YES